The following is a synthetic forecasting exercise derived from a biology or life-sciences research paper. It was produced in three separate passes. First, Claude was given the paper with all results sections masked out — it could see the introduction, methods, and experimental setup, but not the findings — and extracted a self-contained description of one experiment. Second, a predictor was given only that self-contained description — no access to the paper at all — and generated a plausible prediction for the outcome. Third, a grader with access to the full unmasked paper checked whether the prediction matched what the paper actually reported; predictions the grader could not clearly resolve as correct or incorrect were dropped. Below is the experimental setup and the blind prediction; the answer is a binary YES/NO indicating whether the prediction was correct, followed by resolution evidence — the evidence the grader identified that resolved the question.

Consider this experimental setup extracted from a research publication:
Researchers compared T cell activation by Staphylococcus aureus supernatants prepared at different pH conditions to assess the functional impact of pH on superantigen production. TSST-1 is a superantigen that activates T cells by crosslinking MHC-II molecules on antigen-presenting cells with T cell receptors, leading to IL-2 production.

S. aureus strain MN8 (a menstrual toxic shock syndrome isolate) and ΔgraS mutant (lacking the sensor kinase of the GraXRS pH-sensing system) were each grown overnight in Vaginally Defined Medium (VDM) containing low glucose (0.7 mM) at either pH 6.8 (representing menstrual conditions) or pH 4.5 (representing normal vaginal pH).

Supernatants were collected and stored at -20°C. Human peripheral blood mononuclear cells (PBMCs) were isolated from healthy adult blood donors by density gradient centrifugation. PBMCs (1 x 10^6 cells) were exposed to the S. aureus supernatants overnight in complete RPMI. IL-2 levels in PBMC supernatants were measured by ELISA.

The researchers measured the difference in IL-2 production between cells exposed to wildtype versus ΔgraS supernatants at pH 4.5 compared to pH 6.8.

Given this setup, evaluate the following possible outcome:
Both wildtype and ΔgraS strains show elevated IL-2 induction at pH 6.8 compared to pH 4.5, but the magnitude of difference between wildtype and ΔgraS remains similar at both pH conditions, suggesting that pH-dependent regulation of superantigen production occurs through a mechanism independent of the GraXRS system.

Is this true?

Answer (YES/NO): NO